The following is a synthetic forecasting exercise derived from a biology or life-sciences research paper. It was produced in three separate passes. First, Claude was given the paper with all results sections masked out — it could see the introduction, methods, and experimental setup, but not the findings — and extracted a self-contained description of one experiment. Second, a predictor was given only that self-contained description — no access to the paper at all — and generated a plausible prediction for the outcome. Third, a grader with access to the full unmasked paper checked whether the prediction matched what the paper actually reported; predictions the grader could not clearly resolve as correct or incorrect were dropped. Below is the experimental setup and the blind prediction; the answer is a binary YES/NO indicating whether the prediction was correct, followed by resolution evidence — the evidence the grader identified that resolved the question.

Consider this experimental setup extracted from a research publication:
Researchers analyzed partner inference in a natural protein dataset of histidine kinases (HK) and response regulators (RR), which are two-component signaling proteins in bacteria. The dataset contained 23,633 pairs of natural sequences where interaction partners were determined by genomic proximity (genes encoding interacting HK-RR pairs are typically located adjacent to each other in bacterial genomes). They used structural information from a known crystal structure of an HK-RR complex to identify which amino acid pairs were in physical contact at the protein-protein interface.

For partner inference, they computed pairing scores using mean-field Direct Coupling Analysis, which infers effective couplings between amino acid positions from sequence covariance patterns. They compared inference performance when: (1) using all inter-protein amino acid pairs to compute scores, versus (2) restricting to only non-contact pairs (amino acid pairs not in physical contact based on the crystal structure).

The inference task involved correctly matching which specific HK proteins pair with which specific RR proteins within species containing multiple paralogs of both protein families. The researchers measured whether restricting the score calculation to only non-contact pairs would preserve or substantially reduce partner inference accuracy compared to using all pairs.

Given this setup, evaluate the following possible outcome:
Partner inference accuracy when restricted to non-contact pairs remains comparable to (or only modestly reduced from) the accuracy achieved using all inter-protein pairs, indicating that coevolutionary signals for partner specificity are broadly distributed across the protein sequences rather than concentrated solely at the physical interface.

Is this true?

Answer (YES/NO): YES